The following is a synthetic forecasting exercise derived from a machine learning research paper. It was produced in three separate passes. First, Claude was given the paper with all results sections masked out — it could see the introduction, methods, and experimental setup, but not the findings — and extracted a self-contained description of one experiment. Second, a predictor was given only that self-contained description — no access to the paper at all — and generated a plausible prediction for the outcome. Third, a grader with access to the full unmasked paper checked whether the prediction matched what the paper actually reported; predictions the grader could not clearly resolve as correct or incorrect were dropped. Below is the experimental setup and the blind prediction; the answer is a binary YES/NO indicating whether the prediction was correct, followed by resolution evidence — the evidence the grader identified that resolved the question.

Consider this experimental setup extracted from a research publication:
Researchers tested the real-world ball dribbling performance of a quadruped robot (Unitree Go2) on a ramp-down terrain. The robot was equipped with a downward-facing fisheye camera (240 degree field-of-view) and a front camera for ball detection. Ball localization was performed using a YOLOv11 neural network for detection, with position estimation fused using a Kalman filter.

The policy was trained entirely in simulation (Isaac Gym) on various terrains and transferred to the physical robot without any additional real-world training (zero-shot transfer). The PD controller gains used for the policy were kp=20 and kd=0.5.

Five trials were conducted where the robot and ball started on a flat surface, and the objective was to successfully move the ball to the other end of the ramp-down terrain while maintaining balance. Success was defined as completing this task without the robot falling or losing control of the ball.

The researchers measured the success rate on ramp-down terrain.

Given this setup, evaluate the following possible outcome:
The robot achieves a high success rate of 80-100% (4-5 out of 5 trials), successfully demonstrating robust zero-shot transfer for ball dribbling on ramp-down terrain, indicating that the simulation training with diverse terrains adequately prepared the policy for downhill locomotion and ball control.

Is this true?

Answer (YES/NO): NO